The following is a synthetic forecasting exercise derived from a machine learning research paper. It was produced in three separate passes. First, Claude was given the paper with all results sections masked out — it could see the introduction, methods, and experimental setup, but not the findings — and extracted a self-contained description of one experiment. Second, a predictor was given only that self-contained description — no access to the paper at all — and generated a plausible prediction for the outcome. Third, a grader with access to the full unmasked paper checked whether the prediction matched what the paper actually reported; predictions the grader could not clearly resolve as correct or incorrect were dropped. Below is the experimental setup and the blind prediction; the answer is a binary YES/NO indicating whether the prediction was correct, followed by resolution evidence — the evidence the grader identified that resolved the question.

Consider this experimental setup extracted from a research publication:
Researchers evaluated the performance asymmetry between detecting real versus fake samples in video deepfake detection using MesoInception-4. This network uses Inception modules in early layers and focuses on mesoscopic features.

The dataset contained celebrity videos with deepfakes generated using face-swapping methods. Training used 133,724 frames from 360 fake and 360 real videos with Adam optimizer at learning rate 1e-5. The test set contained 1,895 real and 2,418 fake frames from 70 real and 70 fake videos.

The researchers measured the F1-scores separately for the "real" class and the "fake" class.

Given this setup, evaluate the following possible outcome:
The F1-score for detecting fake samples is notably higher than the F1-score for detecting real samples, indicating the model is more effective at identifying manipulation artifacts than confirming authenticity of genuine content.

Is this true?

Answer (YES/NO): YES